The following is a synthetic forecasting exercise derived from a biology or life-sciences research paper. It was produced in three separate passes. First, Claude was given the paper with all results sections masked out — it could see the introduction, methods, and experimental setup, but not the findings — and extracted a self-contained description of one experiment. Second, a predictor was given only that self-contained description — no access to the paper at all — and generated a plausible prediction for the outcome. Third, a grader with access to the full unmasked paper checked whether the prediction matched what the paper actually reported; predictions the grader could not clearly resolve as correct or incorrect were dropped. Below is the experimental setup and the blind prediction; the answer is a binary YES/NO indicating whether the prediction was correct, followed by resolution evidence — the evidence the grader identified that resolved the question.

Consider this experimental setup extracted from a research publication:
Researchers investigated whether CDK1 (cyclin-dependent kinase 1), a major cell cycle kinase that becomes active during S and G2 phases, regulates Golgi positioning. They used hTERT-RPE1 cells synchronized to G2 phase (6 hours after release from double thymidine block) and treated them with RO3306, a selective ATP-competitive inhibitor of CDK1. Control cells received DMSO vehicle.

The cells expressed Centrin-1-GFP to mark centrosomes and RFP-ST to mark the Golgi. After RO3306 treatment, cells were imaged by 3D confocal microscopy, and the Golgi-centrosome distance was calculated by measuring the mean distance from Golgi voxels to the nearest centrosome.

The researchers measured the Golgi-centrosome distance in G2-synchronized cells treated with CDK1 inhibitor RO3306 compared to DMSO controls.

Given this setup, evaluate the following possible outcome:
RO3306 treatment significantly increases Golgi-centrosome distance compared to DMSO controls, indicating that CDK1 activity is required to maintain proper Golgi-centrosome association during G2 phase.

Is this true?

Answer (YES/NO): NO